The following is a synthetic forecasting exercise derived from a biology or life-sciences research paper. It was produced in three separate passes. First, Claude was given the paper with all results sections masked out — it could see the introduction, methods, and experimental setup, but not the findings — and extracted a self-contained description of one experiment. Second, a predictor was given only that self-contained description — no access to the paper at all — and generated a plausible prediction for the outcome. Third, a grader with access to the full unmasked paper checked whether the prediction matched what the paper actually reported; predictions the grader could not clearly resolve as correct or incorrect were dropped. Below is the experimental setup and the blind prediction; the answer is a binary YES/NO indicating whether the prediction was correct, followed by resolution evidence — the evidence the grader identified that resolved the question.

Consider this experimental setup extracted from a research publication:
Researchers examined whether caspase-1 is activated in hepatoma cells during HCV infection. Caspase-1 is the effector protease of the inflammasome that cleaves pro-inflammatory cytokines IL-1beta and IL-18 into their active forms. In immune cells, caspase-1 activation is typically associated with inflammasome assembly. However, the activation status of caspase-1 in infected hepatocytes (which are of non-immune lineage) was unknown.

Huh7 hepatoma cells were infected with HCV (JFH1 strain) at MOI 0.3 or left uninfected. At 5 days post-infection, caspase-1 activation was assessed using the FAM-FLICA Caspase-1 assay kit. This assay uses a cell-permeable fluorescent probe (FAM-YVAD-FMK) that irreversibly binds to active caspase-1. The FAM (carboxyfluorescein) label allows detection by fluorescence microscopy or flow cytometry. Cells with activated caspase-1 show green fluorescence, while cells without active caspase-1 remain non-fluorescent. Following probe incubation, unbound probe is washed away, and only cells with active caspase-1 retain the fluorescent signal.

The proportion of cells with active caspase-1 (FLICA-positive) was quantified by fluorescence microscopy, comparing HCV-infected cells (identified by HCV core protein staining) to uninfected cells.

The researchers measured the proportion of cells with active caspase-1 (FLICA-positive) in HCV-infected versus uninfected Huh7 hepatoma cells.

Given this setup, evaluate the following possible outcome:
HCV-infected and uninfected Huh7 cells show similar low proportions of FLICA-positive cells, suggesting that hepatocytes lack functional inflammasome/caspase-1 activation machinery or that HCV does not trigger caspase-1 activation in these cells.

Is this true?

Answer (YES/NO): NO